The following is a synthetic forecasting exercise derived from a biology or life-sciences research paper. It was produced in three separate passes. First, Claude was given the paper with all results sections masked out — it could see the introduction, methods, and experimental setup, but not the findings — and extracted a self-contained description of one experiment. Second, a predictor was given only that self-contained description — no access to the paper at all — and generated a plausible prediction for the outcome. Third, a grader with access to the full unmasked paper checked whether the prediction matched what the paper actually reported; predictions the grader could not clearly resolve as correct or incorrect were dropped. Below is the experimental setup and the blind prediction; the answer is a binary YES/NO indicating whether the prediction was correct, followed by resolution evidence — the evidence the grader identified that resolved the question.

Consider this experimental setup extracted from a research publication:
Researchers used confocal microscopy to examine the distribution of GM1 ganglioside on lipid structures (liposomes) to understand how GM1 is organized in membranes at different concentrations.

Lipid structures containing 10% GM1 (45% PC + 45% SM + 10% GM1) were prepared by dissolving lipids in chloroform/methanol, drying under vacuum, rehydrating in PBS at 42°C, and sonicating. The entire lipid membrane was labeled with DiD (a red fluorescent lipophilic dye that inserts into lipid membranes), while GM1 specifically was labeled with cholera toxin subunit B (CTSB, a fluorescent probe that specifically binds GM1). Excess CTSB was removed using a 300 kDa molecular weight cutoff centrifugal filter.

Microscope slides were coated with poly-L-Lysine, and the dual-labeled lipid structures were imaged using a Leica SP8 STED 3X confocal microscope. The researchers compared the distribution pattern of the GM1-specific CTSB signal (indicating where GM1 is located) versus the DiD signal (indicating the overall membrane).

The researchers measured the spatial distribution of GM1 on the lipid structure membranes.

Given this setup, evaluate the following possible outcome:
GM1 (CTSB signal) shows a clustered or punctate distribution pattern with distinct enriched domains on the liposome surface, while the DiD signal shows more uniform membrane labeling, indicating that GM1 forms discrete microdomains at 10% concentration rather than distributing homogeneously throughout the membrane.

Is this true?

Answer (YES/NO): YES